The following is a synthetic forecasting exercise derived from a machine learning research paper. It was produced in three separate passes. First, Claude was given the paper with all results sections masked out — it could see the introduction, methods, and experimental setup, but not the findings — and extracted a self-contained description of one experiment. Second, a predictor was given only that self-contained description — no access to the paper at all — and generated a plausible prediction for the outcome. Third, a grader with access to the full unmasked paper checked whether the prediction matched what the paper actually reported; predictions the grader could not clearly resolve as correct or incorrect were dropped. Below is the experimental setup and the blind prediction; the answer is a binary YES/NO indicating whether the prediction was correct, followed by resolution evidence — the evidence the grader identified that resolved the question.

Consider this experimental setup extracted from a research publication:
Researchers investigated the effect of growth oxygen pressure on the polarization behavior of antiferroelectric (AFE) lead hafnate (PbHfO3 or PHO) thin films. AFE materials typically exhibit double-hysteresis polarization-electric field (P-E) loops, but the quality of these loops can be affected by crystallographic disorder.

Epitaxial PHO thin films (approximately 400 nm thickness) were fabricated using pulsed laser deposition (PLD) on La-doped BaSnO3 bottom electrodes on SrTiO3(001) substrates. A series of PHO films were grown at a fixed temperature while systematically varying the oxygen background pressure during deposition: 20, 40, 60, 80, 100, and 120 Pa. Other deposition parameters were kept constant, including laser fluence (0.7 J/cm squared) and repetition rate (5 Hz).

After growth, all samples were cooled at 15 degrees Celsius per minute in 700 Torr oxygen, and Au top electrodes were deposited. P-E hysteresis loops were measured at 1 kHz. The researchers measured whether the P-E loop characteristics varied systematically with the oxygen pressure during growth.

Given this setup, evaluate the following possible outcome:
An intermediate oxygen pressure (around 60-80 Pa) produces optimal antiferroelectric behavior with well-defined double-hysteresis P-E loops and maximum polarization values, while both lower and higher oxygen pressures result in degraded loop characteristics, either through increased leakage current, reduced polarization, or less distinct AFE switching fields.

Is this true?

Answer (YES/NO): NO